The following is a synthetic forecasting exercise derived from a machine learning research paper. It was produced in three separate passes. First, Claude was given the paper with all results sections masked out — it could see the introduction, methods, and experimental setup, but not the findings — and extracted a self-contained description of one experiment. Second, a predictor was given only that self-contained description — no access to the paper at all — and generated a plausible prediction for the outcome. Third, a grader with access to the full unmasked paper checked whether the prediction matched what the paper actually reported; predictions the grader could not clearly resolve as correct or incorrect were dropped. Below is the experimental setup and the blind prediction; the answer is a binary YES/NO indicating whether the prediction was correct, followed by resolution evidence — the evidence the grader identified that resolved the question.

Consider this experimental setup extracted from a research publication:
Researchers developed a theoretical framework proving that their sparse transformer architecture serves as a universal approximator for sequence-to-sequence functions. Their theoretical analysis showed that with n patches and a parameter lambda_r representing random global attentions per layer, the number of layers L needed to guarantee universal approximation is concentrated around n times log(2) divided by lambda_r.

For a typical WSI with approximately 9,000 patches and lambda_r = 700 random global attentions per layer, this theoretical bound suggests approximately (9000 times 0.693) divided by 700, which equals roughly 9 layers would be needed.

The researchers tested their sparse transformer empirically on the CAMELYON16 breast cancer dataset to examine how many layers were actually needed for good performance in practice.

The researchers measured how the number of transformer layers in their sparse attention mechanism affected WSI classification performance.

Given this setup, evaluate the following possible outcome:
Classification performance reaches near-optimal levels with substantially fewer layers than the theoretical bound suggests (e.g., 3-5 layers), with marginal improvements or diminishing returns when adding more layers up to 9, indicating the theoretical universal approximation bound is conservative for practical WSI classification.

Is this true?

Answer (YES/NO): YES